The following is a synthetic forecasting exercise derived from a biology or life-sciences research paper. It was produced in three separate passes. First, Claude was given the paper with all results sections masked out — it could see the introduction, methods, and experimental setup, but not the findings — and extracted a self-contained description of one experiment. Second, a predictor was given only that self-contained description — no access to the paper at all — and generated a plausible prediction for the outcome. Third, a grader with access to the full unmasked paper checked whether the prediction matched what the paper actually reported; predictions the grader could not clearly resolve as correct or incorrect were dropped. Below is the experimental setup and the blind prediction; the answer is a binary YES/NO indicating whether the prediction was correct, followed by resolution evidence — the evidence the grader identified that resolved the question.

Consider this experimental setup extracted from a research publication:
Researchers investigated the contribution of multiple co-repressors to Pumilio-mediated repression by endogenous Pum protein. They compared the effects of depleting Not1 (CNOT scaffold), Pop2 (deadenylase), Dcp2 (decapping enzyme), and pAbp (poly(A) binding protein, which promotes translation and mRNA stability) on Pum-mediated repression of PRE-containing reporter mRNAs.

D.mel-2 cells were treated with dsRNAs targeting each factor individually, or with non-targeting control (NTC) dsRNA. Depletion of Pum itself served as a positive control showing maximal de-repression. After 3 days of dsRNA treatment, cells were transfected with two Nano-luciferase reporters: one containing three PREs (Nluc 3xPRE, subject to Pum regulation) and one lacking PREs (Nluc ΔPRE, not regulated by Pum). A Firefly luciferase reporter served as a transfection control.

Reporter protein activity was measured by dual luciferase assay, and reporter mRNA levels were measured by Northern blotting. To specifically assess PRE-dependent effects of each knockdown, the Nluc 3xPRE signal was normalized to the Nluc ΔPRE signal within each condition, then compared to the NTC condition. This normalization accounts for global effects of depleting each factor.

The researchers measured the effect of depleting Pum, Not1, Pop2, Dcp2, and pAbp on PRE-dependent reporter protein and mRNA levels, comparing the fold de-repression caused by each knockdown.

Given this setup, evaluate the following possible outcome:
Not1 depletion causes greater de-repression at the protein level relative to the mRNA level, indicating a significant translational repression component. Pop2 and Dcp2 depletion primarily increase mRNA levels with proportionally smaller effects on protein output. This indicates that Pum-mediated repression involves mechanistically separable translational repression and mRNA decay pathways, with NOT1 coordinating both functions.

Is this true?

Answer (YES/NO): NO